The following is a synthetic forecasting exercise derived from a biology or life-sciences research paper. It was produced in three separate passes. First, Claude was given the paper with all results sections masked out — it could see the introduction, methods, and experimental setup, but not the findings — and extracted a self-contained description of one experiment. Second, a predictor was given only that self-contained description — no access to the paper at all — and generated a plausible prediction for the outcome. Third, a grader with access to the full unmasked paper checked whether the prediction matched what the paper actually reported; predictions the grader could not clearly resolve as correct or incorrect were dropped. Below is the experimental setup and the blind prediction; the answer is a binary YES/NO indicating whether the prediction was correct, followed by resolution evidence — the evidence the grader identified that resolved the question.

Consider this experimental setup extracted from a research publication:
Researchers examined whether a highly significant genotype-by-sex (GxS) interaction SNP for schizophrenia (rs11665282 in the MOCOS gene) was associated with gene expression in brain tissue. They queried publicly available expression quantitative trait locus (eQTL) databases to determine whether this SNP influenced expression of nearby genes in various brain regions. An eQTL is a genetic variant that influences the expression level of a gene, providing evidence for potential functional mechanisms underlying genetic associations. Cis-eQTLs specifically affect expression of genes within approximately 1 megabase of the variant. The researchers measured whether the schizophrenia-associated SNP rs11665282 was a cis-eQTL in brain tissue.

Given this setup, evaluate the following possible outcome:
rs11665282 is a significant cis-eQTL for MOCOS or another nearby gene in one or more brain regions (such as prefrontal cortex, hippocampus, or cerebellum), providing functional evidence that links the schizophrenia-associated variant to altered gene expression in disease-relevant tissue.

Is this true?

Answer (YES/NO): YES